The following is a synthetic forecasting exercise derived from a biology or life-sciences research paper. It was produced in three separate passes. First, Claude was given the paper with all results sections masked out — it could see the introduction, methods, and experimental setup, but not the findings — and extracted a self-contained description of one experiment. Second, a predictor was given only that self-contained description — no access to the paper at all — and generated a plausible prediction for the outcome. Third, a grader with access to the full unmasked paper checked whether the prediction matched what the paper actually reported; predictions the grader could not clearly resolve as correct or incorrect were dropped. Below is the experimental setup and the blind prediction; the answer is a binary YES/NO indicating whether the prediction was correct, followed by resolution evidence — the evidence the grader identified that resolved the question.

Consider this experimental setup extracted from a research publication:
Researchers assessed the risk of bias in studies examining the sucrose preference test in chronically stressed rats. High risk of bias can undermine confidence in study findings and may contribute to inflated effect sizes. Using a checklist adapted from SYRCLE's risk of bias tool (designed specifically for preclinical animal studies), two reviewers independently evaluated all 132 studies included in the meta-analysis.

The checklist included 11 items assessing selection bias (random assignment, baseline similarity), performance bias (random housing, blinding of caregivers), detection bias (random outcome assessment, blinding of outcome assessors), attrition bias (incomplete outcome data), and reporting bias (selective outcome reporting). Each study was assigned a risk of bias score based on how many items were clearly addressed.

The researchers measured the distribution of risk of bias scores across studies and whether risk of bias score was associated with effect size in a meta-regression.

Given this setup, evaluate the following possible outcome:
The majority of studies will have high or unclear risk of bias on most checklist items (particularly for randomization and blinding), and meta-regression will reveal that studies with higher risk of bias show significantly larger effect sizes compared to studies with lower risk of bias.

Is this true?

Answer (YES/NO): NO